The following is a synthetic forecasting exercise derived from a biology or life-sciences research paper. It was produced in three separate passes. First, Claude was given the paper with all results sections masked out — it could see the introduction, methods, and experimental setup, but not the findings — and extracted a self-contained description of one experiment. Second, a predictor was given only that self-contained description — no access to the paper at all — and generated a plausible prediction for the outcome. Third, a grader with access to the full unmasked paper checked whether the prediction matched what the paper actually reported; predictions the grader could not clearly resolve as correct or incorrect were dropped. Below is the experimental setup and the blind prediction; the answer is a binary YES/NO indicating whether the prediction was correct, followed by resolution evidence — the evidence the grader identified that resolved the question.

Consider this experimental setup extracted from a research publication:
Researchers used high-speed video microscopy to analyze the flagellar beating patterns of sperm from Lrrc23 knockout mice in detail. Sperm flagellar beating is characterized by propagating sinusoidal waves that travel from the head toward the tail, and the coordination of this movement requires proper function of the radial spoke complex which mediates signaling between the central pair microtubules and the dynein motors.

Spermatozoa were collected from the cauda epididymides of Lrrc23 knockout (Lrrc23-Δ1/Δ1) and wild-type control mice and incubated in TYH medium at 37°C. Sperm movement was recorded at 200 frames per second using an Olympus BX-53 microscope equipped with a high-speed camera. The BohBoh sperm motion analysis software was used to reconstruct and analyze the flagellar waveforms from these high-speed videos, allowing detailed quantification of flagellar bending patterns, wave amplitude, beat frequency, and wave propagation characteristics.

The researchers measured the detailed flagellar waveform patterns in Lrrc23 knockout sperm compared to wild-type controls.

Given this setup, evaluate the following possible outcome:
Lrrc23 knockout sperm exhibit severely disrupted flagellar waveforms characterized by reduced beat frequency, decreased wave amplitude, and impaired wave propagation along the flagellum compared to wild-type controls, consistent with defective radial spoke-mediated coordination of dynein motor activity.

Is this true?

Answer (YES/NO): NO